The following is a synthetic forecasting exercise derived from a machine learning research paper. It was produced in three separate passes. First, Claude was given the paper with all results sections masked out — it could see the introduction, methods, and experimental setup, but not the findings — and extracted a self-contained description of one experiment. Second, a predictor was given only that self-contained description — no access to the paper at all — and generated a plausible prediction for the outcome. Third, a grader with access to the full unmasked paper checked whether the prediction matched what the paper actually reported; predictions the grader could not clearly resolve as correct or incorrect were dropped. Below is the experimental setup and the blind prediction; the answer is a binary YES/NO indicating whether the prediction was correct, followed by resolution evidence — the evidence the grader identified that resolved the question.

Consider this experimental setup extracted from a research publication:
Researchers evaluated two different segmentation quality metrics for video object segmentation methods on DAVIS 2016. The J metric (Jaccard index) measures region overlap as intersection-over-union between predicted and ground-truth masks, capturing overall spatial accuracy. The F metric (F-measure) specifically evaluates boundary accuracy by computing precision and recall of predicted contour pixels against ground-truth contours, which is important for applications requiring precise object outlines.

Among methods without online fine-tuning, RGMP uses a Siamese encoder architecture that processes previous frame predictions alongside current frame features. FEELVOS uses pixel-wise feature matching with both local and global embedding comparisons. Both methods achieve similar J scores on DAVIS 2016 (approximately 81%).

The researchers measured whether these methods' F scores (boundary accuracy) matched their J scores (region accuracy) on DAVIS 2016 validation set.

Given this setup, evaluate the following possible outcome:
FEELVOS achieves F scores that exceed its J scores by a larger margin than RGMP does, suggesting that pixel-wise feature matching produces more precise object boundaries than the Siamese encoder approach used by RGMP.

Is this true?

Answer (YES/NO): YES